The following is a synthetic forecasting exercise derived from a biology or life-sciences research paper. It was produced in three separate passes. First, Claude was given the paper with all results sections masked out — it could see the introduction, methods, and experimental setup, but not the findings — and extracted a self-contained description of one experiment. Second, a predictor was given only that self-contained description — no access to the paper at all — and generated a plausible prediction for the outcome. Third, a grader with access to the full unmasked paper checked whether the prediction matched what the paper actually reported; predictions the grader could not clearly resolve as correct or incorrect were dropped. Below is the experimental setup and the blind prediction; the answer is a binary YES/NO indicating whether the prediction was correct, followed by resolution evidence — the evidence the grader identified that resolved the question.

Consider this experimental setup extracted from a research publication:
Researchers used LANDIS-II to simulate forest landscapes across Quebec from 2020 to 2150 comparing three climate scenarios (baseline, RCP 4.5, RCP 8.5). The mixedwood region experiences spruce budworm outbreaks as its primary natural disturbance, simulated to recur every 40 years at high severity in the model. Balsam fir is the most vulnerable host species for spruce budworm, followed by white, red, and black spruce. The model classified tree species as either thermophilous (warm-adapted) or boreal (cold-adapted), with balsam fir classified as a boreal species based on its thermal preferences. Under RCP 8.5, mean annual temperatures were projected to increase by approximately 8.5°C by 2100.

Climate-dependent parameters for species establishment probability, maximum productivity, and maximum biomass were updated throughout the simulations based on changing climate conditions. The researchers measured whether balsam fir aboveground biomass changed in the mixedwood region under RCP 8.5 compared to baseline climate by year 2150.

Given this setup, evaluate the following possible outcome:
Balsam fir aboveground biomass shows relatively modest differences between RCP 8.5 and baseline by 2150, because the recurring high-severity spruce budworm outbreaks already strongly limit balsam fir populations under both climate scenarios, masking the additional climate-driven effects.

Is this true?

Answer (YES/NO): NO